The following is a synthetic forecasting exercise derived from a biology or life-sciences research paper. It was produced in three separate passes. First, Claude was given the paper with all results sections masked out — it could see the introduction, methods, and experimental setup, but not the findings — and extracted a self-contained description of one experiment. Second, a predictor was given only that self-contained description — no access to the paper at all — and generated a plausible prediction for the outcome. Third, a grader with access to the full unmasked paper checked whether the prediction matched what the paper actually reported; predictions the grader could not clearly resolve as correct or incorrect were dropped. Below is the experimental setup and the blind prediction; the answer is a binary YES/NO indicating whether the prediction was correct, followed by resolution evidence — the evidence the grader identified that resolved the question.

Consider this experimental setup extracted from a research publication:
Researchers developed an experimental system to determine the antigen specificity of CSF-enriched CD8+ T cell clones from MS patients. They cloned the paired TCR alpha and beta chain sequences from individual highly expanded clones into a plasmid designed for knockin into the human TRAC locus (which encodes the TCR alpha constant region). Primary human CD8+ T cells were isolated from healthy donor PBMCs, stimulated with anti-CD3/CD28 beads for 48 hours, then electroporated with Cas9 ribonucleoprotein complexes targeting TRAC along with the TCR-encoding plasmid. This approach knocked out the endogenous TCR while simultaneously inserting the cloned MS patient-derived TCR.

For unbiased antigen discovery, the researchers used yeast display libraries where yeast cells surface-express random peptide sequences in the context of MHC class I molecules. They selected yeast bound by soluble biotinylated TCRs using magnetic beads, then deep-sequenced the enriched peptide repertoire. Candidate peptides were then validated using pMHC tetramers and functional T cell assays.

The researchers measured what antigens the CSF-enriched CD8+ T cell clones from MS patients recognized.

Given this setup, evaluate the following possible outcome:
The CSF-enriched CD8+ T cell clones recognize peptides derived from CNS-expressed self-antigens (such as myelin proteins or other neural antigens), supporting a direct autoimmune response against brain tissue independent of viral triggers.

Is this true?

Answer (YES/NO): NO